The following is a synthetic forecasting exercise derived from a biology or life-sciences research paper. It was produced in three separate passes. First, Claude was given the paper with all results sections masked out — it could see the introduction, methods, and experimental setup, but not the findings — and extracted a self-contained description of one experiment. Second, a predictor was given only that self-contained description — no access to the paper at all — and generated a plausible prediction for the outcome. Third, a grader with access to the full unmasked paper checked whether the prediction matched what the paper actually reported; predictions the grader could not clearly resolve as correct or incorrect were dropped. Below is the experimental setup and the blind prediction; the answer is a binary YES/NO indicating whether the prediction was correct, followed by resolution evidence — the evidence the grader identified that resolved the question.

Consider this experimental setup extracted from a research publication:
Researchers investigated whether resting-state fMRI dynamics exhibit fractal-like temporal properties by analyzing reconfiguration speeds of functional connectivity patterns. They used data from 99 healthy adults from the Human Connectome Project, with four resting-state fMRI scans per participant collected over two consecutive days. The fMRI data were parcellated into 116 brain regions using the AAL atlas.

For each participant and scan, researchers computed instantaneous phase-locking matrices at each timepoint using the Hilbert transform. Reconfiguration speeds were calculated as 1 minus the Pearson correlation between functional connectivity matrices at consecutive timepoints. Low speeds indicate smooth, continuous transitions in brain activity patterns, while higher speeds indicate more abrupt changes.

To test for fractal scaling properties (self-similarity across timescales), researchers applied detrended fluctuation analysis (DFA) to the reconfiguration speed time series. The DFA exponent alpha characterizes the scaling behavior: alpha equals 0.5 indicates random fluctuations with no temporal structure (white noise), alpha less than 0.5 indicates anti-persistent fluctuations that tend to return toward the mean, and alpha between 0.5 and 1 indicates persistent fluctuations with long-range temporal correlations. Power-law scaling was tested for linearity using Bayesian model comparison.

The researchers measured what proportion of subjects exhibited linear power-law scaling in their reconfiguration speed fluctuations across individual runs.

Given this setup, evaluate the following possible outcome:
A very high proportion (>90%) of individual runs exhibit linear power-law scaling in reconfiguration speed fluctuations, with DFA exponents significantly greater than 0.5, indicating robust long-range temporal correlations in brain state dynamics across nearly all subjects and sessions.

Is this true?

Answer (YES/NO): NO